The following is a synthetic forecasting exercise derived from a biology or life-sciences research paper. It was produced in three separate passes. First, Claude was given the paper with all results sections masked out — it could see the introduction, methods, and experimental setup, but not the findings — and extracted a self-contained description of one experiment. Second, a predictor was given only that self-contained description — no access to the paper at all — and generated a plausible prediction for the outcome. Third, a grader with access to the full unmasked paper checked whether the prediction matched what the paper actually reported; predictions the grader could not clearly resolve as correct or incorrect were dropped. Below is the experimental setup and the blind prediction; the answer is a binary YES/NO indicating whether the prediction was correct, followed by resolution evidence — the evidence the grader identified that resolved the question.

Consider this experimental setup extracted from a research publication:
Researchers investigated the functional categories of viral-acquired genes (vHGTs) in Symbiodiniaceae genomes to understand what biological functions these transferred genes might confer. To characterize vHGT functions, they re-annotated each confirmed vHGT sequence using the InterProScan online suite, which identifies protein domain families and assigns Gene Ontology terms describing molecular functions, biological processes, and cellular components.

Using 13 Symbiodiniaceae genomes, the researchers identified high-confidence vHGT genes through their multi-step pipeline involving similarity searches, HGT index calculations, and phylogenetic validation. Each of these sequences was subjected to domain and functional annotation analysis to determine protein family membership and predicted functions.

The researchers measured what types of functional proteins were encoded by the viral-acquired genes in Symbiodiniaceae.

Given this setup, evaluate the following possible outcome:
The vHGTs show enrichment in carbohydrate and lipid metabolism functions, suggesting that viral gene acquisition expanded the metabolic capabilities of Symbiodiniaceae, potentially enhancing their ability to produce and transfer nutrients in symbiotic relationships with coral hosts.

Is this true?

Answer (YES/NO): NO